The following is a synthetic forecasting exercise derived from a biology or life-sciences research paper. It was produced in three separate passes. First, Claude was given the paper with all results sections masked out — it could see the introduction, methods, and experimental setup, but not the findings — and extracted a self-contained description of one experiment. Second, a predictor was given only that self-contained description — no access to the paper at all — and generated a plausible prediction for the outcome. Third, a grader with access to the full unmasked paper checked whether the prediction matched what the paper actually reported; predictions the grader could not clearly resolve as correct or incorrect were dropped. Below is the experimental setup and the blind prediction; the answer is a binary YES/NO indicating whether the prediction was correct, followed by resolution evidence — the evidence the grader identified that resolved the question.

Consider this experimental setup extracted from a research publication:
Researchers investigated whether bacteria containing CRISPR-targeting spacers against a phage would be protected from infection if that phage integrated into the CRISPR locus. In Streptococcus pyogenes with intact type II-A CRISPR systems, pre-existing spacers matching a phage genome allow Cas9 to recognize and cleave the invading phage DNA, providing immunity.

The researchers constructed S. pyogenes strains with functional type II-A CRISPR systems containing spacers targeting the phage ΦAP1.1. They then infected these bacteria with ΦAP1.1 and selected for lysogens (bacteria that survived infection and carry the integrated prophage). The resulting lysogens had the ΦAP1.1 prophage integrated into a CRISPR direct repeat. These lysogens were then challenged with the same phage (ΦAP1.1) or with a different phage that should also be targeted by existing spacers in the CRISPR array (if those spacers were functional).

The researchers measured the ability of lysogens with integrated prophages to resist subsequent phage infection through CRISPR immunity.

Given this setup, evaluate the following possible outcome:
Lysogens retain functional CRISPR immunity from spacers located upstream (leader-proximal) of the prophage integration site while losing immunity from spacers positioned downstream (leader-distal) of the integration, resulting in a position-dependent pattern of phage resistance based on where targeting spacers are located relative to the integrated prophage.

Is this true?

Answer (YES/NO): NO